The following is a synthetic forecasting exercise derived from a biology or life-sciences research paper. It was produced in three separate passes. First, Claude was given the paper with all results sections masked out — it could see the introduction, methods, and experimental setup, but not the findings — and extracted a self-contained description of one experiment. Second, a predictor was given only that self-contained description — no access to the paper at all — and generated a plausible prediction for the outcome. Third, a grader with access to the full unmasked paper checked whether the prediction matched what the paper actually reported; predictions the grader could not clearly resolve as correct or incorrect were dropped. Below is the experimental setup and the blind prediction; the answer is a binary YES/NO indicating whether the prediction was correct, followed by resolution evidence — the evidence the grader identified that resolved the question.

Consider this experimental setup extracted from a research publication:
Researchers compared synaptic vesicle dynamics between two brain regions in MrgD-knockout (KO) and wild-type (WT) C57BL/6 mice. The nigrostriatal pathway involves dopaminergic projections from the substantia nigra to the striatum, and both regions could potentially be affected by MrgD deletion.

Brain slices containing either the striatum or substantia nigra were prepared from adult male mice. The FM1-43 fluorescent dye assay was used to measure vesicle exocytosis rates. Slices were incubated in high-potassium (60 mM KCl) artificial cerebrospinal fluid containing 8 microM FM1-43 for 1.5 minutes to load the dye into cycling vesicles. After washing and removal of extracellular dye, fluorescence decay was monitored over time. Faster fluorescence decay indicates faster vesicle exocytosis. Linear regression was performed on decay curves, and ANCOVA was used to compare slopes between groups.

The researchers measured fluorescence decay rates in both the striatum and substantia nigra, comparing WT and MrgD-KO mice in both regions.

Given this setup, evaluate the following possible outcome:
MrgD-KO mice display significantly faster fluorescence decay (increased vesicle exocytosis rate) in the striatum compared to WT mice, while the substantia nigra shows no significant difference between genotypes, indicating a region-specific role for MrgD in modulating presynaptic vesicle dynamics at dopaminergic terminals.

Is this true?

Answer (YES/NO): NO